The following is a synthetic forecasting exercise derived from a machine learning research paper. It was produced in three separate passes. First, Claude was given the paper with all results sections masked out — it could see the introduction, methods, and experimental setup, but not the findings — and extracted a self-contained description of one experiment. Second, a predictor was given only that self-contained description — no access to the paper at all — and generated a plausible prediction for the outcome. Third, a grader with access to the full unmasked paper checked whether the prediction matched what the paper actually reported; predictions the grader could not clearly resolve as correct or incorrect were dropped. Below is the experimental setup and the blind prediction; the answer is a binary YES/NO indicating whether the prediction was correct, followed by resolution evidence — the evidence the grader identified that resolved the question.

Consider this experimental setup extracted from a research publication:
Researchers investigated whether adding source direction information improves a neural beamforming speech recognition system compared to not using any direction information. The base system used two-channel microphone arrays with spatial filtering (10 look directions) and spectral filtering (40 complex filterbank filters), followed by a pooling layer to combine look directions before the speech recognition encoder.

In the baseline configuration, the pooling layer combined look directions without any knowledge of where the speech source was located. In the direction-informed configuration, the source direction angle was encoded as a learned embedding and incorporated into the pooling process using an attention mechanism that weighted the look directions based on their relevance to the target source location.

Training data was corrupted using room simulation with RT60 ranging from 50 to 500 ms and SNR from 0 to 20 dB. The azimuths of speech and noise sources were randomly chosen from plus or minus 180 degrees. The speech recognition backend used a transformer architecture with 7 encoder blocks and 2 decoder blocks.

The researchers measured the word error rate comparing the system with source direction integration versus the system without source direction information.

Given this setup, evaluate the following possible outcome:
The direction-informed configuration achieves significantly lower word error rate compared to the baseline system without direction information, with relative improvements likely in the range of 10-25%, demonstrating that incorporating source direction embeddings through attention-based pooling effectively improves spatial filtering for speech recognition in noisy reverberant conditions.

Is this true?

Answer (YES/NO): NO